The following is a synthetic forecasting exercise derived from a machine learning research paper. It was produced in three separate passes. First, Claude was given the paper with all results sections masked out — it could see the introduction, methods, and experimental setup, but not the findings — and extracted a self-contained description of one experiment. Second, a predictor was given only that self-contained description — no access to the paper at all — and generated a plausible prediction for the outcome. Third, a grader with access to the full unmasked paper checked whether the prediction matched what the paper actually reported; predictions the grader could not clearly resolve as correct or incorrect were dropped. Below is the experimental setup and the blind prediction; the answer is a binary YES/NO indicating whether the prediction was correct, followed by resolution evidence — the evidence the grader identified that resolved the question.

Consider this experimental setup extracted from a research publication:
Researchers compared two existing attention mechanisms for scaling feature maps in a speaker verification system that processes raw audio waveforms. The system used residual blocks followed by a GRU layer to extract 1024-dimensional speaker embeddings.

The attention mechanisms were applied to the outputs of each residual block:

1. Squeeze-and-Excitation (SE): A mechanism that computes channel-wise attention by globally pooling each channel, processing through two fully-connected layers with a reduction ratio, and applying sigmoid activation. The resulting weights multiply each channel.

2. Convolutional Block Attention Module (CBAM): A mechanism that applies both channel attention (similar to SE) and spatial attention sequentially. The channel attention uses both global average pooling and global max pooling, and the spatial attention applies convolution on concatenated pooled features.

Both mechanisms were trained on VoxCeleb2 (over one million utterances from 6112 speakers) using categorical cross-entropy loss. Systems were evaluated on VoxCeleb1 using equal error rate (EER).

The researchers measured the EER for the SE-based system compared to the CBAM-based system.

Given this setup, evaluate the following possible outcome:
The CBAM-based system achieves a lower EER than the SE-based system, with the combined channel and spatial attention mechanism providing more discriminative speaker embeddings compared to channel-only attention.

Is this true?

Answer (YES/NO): NO